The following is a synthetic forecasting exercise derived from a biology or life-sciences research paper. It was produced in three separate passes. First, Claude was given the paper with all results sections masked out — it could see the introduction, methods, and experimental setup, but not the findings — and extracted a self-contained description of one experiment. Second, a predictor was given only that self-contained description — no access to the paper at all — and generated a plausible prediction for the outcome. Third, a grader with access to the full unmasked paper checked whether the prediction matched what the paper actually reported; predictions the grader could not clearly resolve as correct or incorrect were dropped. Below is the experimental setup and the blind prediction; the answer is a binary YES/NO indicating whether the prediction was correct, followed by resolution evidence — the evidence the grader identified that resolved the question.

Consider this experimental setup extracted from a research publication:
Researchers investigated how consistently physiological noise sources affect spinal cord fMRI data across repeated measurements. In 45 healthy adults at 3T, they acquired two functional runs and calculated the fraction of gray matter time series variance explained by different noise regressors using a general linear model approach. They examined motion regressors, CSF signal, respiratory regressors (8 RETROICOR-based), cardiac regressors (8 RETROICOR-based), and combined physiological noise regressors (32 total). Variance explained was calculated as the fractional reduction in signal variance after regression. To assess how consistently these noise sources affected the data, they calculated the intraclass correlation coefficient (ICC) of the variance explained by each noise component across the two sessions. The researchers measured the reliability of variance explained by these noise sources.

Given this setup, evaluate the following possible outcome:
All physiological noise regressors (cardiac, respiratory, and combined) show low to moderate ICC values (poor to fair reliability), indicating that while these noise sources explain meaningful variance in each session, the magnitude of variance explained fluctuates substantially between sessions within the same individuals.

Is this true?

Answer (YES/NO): NO